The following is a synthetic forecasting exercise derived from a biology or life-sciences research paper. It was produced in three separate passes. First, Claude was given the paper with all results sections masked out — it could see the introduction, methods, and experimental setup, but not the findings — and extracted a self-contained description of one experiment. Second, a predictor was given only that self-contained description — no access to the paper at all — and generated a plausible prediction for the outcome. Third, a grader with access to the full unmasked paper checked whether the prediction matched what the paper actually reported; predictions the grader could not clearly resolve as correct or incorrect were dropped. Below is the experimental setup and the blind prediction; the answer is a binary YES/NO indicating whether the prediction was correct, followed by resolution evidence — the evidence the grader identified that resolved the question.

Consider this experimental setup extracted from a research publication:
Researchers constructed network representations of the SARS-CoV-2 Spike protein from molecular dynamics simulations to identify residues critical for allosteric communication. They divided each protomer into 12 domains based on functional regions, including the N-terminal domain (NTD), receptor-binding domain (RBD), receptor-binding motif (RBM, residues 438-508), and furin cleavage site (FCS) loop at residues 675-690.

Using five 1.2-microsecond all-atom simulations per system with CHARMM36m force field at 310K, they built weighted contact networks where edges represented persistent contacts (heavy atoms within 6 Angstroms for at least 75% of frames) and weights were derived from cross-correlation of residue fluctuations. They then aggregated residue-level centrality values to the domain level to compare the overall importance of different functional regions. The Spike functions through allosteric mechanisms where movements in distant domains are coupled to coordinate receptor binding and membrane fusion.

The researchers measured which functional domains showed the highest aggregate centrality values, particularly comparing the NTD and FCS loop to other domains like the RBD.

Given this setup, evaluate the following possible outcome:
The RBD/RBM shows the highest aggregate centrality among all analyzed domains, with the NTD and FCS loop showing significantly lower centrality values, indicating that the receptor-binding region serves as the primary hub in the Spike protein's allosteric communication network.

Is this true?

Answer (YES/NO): NO